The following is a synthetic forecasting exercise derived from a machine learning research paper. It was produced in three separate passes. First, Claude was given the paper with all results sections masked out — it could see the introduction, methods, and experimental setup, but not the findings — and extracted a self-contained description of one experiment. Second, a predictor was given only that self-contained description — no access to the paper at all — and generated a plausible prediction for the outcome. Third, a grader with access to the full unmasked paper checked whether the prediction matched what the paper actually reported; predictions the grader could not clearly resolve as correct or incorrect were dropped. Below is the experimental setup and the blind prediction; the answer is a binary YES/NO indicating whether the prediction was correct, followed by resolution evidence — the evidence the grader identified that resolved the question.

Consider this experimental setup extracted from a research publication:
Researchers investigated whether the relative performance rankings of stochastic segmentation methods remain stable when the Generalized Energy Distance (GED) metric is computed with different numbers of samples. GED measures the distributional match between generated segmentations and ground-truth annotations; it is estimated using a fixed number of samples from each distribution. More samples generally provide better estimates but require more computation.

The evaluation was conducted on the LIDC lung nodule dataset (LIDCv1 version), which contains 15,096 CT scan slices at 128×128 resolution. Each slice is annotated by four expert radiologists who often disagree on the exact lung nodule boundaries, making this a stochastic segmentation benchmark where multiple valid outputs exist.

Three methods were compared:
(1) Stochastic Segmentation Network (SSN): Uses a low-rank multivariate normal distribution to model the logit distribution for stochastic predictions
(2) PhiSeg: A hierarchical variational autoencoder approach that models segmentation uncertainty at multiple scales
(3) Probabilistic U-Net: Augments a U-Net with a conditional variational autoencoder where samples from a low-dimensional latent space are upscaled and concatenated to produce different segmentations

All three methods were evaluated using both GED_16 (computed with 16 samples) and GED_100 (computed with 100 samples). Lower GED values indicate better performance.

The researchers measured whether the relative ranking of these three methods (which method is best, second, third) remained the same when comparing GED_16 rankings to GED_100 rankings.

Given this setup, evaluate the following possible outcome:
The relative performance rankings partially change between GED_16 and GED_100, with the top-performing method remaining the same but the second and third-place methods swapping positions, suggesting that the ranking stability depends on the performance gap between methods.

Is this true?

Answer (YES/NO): NO